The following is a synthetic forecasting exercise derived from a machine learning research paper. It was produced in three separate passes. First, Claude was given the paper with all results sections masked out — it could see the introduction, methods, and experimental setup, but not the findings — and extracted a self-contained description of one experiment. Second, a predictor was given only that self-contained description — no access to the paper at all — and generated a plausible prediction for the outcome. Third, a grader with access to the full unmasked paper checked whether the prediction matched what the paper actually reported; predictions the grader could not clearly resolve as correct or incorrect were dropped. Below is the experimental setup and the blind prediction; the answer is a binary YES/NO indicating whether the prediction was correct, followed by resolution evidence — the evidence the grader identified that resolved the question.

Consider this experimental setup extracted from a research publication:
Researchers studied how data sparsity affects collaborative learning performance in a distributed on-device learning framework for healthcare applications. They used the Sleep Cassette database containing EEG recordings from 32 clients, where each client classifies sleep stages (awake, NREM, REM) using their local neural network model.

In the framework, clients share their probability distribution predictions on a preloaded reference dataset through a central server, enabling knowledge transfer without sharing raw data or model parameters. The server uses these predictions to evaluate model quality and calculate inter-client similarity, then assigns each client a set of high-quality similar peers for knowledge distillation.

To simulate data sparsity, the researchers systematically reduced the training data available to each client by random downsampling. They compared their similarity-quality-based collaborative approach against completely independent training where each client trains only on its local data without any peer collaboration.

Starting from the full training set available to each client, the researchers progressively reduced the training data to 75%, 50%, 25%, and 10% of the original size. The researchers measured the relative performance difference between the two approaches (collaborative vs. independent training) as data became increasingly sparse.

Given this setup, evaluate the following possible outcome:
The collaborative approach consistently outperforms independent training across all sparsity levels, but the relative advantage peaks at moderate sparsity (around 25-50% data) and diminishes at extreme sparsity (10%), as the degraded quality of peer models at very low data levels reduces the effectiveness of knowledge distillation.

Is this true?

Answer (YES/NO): NO